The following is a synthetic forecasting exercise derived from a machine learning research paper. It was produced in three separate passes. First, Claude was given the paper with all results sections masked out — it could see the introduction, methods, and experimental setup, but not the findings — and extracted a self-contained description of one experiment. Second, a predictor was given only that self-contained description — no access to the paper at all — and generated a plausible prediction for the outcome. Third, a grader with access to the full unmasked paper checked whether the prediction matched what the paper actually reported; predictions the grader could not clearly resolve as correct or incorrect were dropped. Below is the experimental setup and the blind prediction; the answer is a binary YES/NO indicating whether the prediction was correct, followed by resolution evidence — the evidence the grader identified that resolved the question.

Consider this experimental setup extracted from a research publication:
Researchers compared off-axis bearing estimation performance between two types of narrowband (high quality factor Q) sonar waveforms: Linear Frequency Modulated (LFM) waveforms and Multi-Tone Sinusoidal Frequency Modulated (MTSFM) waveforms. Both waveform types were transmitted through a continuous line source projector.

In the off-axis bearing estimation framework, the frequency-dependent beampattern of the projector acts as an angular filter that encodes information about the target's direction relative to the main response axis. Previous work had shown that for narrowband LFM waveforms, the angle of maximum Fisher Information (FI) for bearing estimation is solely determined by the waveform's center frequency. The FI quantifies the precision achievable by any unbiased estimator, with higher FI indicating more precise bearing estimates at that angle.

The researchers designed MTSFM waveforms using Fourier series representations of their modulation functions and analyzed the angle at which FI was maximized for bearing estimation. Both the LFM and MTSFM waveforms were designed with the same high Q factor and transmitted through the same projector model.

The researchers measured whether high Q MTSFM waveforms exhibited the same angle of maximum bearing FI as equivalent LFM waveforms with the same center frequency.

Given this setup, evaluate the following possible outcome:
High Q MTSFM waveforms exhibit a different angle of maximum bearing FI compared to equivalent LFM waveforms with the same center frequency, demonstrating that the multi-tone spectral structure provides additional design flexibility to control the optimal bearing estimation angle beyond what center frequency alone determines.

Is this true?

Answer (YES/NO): NO